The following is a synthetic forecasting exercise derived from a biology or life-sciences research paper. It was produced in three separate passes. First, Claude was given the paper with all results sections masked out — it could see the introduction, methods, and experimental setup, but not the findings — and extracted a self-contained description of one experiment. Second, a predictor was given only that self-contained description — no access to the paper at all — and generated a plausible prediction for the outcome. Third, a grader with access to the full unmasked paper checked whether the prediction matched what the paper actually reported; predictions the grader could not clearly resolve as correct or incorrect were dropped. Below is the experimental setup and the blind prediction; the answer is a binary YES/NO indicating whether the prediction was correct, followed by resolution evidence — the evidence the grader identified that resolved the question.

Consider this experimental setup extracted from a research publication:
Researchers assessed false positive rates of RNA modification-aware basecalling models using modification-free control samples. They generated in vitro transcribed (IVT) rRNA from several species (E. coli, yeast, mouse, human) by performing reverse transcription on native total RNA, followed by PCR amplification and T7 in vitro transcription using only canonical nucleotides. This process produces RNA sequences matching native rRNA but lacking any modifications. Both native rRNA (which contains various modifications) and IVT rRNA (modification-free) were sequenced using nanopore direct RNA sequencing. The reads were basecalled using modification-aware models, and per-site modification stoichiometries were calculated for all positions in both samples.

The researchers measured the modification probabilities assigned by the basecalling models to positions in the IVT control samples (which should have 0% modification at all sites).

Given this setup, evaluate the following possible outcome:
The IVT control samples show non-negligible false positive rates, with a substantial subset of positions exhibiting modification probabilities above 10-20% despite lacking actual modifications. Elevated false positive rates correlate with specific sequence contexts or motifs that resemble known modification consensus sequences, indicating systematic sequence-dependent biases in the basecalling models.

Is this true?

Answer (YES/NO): YES